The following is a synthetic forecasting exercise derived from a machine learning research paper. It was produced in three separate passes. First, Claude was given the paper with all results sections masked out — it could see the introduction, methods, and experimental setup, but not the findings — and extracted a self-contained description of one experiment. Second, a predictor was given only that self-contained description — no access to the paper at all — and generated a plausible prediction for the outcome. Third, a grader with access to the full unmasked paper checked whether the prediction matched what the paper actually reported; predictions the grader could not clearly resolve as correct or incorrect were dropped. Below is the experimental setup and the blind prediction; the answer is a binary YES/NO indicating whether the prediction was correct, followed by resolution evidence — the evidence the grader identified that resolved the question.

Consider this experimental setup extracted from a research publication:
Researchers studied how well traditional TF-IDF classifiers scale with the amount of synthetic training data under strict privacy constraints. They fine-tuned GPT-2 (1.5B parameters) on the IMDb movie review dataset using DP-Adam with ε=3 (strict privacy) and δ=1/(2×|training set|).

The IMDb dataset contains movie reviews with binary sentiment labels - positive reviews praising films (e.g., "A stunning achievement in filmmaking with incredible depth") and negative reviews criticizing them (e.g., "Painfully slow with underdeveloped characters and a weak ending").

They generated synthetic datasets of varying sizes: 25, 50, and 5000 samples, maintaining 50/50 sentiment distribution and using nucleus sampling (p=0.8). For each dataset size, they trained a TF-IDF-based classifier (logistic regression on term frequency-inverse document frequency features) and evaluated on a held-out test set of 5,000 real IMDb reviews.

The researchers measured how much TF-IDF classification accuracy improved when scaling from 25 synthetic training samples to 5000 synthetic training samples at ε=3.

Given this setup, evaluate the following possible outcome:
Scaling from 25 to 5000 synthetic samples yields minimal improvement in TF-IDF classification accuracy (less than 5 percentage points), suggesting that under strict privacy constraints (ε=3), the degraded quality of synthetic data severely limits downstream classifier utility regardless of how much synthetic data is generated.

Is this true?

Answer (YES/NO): NO